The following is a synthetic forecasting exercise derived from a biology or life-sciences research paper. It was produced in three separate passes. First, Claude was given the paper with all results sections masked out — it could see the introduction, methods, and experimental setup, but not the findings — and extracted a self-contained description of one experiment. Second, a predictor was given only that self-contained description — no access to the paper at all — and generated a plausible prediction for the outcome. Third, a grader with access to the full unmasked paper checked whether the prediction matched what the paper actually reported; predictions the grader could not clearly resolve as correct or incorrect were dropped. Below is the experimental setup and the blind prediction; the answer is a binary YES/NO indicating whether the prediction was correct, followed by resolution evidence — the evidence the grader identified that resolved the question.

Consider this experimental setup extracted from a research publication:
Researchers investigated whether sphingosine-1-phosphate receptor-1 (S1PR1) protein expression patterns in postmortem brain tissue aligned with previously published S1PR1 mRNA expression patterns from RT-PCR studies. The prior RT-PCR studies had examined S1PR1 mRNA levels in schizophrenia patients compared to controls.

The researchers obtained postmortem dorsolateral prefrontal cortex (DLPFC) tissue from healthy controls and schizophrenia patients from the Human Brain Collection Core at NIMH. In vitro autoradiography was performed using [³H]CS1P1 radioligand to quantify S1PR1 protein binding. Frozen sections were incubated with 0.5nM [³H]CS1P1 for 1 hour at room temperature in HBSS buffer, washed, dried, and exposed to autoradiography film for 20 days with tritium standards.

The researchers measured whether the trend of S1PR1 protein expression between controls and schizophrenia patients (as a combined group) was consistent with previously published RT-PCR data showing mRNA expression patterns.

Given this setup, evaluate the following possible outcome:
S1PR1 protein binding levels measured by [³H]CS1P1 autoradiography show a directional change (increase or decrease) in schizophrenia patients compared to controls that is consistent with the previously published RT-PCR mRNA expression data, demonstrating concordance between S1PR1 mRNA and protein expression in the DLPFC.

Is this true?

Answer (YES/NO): YES